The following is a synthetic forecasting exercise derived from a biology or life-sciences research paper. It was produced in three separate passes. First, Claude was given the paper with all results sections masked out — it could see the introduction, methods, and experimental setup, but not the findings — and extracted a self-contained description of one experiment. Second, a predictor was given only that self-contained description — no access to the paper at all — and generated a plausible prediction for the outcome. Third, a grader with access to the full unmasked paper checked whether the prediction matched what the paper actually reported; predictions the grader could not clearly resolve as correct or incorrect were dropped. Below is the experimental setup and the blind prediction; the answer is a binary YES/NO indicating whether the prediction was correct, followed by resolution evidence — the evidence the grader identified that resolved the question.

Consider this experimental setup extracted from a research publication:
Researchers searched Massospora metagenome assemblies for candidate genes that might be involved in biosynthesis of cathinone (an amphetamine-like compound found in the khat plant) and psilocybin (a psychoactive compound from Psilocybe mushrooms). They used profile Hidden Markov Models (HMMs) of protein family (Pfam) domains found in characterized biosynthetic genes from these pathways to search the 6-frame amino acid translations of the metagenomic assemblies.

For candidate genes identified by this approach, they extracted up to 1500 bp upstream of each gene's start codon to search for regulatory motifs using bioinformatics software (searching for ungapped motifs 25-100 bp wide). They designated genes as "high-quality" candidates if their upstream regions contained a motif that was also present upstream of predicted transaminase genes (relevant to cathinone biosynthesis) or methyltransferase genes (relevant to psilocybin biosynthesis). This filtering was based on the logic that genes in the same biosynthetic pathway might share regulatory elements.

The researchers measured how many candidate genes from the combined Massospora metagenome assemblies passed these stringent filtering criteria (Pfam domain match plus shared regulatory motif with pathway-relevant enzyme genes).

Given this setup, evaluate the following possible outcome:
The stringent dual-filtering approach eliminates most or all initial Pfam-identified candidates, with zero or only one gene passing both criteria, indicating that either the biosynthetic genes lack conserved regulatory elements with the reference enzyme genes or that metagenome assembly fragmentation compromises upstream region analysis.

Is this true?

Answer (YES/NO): NO